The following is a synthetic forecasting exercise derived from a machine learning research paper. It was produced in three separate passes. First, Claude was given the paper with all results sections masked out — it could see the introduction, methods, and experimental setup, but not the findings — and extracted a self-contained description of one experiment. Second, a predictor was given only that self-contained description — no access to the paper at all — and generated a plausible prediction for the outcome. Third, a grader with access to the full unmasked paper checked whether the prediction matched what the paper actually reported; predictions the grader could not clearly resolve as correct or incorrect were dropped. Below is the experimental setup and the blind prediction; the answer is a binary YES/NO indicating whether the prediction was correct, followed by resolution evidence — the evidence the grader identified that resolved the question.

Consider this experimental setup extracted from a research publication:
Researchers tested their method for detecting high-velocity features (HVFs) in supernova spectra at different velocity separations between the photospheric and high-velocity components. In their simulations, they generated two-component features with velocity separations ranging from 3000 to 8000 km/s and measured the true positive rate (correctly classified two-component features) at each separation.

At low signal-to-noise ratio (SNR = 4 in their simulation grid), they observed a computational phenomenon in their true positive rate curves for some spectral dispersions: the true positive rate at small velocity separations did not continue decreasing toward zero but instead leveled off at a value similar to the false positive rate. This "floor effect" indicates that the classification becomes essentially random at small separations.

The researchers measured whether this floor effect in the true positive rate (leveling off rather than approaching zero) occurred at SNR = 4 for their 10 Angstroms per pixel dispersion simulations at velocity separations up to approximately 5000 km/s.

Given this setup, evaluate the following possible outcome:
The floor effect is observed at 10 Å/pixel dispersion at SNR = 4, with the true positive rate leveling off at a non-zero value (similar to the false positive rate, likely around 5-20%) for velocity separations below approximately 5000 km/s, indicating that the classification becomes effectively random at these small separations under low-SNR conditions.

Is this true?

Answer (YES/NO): YES